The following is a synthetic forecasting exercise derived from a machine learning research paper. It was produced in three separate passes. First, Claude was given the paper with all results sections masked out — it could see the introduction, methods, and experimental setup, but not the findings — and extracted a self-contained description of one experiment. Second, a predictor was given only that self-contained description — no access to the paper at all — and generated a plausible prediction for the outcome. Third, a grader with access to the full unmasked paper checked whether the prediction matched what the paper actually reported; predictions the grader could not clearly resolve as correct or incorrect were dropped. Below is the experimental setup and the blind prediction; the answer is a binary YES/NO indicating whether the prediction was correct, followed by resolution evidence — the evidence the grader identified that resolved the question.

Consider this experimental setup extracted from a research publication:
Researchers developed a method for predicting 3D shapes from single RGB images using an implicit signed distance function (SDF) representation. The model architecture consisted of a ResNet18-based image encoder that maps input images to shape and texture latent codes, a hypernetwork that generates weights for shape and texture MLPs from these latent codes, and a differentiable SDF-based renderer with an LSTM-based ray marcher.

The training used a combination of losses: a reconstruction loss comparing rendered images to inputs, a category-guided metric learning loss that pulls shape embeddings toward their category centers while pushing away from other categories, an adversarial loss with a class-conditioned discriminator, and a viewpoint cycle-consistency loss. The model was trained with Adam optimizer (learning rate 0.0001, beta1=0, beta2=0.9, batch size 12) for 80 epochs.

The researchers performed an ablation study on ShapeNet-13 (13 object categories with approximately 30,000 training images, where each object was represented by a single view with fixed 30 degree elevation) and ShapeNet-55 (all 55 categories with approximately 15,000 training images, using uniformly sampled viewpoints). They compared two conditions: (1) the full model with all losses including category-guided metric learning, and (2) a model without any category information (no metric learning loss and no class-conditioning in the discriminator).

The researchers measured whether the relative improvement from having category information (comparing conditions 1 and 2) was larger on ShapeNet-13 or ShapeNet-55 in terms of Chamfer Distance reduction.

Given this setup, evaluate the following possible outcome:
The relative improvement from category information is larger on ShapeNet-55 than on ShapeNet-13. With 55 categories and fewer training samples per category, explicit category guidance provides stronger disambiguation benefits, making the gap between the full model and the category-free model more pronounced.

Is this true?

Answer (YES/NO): YES